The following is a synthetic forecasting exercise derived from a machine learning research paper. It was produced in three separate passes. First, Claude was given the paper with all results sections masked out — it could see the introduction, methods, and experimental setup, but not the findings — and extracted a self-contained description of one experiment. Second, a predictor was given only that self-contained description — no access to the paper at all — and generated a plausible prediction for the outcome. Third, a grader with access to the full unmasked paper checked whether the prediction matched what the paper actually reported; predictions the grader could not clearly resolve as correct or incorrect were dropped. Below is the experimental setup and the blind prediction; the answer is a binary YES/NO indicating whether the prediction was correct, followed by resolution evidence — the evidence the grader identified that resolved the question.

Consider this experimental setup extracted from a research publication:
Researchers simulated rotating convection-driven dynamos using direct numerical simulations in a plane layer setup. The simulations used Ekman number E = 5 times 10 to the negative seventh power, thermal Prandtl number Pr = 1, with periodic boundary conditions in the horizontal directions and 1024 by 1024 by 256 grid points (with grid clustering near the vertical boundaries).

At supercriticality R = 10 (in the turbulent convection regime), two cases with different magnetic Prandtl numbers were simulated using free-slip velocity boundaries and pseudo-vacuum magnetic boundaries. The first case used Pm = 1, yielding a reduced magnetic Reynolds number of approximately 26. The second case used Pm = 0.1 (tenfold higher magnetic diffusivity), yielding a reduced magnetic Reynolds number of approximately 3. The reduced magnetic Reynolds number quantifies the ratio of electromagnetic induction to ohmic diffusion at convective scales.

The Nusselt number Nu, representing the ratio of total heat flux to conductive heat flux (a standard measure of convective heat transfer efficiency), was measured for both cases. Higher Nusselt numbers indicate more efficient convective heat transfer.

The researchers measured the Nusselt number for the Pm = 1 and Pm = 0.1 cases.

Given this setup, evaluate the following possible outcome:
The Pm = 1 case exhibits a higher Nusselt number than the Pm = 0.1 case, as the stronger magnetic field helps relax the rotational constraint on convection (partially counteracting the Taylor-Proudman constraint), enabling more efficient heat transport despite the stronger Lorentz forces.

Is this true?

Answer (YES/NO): YES